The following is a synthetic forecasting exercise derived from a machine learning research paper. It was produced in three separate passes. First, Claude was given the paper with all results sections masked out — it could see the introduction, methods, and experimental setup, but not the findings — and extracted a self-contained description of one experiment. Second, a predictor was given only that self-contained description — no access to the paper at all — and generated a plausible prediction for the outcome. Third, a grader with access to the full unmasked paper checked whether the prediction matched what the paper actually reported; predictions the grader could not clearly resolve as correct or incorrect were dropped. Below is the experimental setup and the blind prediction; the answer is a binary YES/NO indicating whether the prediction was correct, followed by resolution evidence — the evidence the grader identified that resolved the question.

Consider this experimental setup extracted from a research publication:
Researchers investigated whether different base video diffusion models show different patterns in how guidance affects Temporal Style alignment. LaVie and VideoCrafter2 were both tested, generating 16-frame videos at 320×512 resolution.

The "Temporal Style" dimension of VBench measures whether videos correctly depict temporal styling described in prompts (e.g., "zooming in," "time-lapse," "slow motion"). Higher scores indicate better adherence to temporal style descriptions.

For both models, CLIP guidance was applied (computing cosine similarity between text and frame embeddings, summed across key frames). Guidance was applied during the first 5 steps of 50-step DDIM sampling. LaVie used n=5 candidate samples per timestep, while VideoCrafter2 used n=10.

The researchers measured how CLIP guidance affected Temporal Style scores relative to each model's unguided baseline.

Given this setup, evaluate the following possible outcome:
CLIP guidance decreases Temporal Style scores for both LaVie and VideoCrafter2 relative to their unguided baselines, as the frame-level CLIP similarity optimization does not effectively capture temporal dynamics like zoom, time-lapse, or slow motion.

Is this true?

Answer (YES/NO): NO